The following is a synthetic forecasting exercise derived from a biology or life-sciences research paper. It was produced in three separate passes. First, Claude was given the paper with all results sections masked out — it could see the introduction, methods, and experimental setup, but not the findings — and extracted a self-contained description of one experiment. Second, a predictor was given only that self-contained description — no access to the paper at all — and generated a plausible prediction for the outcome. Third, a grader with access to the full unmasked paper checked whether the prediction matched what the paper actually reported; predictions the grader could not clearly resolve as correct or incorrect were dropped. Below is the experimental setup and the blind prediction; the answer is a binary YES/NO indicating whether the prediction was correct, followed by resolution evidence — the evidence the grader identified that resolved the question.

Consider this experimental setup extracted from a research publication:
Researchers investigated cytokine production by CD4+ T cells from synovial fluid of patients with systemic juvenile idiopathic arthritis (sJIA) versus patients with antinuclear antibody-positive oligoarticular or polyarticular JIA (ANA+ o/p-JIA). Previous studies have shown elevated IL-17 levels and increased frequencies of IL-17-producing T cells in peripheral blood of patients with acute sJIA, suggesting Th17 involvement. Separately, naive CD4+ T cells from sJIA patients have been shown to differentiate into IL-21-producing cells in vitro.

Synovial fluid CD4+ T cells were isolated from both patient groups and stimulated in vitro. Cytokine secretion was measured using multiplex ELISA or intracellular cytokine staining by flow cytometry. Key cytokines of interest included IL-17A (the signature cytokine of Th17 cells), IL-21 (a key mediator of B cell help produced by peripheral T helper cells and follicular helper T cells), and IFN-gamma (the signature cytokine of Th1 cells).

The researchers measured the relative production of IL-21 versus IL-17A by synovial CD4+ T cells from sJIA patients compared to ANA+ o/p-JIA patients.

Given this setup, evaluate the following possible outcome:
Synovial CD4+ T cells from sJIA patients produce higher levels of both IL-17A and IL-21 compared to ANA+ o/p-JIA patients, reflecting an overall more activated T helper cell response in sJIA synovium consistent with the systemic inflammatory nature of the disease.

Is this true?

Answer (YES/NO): NO